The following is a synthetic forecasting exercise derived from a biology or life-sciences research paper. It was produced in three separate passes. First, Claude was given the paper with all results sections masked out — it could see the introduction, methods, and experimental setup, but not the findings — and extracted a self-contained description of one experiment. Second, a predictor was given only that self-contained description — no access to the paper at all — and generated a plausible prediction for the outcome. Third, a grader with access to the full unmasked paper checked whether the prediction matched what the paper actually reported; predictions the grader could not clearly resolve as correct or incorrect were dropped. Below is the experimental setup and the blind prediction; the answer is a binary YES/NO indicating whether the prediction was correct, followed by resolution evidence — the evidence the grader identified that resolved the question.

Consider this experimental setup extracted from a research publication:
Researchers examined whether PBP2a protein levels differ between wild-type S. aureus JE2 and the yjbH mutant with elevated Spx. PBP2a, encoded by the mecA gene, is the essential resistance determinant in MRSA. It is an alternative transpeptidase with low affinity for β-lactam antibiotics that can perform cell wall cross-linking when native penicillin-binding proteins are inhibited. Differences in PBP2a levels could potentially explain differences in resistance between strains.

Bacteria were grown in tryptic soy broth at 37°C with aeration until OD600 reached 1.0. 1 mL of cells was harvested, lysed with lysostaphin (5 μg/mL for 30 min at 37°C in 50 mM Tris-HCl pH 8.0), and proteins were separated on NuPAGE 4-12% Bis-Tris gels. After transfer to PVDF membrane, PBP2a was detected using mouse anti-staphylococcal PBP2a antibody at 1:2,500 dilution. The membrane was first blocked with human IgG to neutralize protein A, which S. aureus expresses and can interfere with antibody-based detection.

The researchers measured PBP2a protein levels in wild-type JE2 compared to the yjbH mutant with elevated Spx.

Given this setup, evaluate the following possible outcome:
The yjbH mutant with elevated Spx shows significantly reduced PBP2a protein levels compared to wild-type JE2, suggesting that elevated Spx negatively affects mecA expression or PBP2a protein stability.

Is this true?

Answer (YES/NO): NO